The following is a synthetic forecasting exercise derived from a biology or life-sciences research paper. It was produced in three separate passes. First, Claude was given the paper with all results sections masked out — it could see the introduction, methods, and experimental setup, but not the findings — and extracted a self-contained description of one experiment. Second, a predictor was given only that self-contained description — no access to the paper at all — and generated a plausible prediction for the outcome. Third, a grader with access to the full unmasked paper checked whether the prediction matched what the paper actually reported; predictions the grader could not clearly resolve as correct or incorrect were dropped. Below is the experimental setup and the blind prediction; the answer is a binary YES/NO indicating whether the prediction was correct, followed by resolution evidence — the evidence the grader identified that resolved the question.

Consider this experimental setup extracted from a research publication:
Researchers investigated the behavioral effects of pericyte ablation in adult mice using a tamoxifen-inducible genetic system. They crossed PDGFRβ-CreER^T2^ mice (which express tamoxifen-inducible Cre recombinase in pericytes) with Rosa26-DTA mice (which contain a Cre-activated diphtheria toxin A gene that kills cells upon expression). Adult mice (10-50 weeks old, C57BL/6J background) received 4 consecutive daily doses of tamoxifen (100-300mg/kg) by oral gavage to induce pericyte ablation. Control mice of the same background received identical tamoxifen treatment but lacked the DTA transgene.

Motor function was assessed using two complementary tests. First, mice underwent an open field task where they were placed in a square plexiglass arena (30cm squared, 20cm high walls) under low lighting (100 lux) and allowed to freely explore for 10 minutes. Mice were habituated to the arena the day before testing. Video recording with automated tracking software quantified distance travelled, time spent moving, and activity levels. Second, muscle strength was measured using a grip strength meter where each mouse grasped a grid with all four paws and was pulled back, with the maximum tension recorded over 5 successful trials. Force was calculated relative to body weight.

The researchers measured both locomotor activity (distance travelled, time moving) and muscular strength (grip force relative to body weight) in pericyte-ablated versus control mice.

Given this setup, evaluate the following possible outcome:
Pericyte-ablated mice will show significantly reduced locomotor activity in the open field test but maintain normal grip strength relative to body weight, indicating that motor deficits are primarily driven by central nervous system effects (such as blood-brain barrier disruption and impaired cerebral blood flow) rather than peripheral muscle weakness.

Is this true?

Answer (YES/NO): YES